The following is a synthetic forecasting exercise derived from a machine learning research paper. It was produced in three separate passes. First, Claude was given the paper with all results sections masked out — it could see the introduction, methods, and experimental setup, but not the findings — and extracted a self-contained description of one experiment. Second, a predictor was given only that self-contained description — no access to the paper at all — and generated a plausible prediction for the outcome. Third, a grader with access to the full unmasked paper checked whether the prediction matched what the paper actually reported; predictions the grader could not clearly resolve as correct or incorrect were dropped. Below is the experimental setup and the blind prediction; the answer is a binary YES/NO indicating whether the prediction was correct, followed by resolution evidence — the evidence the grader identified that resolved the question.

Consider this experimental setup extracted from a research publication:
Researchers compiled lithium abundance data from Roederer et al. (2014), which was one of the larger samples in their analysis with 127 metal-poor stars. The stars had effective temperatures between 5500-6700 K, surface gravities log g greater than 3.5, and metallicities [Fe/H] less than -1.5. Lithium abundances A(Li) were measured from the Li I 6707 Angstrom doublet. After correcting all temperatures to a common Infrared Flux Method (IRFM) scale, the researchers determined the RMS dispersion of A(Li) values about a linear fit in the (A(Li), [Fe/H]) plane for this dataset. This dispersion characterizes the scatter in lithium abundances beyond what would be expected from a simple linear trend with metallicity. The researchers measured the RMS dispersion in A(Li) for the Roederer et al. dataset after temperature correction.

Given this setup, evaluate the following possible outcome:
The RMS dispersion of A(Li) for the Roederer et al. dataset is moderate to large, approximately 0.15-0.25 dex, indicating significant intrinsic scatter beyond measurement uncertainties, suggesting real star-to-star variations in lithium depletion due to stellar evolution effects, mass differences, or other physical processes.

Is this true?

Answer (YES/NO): NO